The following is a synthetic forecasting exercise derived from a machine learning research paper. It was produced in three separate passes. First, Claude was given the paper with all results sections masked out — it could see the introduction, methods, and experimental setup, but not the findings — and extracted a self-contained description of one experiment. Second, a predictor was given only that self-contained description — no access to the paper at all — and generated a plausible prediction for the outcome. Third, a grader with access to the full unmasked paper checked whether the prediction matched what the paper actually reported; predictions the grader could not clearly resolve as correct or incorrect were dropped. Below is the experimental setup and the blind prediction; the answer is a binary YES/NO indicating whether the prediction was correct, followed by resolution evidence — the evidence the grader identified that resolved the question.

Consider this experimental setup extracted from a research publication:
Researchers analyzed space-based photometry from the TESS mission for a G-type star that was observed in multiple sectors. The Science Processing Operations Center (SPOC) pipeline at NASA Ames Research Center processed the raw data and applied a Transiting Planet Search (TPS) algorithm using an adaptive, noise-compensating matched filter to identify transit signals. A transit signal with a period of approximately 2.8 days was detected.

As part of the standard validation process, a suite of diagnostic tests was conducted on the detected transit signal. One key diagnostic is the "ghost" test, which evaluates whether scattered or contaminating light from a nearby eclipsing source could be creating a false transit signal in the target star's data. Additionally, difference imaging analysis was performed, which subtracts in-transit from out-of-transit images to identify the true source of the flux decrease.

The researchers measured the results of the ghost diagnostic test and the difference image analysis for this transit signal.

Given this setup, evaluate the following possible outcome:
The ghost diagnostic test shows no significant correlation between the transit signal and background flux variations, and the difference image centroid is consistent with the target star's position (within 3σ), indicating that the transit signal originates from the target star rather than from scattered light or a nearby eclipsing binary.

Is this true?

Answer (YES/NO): NO